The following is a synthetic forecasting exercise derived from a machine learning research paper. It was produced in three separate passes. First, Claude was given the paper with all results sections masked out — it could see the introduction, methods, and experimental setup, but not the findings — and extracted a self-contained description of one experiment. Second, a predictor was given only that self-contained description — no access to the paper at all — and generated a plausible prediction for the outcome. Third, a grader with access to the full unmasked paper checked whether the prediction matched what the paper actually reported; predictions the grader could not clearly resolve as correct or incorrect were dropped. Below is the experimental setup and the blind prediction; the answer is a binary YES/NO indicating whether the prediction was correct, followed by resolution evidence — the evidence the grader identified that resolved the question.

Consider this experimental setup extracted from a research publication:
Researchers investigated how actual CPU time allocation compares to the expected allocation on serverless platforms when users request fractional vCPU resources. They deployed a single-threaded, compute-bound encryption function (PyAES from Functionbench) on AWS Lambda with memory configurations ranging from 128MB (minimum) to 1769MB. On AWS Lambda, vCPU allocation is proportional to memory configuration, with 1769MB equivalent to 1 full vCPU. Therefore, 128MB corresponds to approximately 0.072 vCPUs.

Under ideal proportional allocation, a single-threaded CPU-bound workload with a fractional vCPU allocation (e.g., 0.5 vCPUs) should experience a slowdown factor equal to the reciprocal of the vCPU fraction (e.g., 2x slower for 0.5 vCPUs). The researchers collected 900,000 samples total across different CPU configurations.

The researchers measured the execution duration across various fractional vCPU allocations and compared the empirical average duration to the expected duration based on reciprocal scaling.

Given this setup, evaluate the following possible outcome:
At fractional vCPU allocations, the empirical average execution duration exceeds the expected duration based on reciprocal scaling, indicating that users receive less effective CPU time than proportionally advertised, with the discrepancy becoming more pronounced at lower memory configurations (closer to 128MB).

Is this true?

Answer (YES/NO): NO